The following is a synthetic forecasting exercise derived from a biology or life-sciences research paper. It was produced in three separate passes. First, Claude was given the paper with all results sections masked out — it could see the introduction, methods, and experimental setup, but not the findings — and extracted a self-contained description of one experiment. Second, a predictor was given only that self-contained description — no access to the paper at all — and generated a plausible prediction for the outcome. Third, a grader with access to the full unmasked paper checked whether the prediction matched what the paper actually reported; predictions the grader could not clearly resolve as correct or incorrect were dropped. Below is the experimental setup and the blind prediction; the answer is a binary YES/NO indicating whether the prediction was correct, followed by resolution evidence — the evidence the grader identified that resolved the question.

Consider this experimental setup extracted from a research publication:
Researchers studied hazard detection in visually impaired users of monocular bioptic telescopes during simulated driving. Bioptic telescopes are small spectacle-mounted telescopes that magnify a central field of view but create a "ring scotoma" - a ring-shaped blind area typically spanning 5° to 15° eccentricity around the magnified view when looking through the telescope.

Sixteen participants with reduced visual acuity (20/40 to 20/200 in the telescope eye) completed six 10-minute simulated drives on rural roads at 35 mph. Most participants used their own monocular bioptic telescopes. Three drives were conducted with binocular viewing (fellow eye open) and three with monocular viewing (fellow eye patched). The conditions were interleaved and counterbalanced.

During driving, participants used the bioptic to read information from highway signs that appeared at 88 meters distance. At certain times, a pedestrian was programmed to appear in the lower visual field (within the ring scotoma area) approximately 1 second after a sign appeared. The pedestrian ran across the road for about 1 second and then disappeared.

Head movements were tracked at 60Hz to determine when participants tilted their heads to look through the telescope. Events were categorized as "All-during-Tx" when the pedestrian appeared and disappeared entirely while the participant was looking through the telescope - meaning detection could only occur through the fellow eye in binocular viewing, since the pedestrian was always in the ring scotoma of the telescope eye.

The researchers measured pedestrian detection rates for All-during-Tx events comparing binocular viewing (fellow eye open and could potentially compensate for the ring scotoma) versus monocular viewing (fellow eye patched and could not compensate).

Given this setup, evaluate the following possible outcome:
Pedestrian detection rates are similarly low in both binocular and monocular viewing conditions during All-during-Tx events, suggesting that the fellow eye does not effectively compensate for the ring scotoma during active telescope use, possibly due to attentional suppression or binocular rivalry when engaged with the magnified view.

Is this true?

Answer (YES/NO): NO